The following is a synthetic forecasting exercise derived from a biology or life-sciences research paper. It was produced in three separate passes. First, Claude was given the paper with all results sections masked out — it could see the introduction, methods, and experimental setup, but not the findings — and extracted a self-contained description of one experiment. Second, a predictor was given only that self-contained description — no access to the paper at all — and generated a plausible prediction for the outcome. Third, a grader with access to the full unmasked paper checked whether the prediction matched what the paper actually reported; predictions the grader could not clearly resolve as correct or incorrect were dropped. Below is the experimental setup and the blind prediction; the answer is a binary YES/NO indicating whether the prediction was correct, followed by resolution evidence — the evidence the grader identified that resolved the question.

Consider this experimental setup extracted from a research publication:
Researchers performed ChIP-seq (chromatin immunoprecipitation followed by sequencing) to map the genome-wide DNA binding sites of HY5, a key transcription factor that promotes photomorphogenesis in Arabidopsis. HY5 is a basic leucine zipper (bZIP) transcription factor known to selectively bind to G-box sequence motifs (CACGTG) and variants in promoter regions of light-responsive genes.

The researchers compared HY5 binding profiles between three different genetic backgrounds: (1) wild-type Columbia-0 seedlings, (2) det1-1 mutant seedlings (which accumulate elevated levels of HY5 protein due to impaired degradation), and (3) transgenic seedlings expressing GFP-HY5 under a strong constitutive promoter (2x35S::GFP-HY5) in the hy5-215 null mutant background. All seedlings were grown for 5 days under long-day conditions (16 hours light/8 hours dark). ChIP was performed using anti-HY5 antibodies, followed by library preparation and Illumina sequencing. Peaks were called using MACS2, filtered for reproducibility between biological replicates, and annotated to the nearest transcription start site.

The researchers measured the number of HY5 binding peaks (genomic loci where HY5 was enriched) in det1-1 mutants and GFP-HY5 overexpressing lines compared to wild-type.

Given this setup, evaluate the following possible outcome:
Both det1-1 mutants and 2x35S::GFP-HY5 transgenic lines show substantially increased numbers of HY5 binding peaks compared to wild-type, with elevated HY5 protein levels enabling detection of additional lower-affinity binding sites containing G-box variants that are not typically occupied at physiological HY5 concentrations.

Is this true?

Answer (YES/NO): YES